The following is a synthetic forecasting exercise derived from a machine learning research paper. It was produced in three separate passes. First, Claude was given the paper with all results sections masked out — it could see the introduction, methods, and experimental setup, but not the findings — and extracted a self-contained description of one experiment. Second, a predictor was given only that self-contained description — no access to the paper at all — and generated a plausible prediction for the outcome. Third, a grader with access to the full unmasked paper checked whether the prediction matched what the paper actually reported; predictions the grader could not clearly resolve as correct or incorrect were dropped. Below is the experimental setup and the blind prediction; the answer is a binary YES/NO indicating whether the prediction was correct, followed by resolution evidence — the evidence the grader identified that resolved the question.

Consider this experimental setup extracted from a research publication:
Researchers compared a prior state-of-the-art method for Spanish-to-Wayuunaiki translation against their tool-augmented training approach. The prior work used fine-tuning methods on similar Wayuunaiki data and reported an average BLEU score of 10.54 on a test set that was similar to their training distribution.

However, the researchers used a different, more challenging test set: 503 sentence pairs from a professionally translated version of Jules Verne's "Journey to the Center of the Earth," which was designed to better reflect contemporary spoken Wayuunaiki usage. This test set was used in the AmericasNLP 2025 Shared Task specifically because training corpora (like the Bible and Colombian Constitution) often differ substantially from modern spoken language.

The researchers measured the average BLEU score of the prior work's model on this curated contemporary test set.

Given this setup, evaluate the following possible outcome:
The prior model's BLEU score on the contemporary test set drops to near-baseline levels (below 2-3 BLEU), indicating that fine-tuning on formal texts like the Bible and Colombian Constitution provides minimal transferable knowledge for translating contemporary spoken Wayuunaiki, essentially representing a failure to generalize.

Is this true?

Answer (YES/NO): YES